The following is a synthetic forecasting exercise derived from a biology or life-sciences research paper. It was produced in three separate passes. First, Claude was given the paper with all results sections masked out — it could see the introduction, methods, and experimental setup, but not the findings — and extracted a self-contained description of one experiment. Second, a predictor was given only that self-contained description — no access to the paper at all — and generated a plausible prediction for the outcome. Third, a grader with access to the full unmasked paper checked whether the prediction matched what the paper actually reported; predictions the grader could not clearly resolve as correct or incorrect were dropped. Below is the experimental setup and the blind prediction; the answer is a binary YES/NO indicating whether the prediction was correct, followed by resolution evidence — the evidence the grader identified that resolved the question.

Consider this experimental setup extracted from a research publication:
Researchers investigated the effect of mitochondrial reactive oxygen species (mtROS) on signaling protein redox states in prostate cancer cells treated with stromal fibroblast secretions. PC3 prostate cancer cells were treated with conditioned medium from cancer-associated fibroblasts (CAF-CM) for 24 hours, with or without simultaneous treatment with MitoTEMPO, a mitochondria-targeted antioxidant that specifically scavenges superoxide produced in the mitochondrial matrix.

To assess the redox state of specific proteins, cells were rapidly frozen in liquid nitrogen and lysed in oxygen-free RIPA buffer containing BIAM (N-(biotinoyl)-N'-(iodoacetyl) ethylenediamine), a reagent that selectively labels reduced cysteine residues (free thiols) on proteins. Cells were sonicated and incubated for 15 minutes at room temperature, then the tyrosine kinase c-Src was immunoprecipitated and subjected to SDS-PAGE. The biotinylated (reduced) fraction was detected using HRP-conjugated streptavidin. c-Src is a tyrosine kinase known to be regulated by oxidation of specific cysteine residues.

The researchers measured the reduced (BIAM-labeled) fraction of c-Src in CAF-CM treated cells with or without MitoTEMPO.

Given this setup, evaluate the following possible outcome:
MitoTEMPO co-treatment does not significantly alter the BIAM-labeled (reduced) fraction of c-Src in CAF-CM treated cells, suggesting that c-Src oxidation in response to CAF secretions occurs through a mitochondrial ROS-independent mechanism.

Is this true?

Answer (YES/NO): NO